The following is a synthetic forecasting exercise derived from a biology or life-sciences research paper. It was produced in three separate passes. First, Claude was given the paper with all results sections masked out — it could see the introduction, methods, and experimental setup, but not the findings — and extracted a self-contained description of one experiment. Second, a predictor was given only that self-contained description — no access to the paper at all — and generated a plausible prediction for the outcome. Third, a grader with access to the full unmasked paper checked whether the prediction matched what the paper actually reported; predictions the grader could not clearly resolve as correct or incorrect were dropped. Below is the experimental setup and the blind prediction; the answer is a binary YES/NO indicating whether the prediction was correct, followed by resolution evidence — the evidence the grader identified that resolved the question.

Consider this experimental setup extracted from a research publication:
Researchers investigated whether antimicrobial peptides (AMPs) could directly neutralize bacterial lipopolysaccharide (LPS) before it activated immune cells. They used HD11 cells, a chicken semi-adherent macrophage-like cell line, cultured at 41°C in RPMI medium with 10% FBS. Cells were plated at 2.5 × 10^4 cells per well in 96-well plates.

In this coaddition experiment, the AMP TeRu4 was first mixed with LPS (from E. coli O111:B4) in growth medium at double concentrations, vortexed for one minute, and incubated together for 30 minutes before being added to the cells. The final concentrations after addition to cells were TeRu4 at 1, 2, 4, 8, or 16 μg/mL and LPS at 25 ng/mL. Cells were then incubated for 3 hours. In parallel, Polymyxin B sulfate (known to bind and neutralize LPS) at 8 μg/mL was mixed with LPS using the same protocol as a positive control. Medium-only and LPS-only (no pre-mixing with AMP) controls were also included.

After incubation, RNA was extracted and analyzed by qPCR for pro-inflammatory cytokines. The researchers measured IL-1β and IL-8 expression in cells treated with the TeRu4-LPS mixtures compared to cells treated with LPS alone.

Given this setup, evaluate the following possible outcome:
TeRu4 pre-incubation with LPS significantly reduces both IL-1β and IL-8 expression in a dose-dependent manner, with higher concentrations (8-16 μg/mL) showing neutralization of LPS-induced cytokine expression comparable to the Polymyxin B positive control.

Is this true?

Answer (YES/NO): NO